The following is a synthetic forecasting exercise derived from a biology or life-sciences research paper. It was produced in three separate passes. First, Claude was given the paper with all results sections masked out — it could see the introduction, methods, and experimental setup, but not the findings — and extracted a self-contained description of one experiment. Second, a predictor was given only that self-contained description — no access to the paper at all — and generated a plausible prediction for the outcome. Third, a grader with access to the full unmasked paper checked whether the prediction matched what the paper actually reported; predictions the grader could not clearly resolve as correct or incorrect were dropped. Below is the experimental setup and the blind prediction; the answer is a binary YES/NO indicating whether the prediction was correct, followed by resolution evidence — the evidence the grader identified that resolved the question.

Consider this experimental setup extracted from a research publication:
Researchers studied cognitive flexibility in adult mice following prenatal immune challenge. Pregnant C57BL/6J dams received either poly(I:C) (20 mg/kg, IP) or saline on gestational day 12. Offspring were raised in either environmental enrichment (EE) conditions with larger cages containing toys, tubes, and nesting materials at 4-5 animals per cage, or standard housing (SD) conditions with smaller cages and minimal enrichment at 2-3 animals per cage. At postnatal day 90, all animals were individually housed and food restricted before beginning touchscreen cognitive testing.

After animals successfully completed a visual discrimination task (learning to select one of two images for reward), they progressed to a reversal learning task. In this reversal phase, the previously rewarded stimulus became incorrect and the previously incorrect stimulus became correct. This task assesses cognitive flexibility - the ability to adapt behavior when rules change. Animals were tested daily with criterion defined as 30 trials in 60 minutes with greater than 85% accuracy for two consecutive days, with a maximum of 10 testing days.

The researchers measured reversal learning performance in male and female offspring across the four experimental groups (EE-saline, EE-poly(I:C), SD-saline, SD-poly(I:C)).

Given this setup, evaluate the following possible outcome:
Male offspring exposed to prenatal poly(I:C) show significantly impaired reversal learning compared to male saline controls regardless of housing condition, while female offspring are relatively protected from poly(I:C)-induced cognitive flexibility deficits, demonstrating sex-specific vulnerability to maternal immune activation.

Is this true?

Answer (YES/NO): NO